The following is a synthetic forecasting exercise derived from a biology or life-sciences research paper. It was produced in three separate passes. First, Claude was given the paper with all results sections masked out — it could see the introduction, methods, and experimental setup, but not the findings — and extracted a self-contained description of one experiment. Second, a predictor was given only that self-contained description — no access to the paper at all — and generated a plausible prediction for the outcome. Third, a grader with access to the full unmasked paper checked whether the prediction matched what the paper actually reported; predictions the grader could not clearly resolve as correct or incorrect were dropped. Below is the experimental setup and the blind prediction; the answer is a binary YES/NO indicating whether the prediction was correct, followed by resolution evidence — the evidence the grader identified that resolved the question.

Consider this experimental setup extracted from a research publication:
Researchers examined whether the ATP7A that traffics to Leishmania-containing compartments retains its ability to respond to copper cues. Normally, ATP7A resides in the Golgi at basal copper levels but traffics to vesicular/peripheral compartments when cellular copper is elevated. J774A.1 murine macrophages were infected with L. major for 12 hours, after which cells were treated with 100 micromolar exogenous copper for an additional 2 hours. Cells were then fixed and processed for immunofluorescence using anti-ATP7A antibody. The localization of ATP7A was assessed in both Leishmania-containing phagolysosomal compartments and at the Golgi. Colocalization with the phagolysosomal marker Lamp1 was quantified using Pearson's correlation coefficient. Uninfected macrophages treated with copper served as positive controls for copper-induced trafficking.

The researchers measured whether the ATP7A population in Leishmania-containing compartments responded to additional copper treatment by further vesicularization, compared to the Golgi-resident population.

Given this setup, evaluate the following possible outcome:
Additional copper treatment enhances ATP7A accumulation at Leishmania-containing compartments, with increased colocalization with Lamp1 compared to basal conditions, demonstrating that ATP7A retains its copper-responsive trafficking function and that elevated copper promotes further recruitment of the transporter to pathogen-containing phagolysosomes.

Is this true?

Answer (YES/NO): NO